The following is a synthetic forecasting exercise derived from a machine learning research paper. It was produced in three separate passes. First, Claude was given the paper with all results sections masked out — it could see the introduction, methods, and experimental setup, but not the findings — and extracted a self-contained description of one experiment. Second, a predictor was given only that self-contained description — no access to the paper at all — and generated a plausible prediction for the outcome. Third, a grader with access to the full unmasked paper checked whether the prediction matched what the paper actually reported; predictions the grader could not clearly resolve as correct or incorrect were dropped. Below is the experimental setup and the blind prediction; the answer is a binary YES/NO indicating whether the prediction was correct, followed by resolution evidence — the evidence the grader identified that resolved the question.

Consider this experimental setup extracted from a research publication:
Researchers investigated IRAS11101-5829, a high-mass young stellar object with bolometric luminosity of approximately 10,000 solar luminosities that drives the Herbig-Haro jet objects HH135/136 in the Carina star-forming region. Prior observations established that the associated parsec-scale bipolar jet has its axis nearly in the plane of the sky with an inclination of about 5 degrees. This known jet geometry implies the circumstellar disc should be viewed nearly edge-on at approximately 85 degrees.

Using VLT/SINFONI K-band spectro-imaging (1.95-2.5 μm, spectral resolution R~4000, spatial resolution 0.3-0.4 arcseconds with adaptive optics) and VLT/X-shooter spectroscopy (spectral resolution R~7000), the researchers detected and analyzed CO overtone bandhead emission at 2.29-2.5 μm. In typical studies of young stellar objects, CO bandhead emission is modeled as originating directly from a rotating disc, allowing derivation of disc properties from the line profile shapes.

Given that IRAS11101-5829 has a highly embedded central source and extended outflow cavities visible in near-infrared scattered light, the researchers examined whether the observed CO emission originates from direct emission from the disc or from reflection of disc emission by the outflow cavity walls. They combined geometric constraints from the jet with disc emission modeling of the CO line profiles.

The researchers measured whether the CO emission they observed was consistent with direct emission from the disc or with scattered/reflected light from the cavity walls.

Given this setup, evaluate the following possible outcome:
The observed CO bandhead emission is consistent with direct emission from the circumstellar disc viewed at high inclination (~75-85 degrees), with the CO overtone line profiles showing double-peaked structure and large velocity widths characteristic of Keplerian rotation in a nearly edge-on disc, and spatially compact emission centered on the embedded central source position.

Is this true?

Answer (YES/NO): NO